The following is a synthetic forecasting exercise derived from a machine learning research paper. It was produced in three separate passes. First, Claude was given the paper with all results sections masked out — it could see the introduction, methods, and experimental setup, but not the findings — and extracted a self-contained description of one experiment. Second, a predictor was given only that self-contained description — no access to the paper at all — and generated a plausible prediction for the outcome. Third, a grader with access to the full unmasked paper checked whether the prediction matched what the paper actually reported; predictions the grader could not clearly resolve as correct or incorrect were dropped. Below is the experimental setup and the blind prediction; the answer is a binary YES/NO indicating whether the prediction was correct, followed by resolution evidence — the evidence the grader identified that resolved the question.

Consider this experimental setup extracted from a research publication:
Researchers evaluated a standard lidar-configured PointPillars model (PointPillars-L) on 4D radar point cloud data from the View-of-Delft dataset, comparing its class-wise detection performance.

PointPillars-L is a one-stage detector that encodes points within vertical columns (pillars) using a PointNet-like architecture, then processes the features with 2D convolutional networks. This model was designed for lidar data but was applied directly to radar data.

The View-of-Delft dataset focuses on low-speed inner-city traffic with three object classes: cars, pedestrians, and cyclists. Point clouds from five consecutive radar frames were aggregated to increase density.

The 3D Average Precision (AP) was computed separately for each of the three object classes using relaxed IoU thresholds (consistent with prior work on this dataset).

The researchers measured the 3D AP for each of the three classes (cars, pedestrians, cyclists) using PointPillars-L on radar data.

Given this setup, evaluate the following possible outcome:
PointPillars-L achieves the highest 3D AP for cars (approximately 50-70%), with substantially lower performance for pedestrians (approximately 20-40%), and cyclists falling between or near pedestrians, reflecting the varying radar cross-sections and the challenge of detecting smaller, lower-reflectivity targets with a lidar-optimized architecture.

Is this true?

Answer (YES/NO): NO